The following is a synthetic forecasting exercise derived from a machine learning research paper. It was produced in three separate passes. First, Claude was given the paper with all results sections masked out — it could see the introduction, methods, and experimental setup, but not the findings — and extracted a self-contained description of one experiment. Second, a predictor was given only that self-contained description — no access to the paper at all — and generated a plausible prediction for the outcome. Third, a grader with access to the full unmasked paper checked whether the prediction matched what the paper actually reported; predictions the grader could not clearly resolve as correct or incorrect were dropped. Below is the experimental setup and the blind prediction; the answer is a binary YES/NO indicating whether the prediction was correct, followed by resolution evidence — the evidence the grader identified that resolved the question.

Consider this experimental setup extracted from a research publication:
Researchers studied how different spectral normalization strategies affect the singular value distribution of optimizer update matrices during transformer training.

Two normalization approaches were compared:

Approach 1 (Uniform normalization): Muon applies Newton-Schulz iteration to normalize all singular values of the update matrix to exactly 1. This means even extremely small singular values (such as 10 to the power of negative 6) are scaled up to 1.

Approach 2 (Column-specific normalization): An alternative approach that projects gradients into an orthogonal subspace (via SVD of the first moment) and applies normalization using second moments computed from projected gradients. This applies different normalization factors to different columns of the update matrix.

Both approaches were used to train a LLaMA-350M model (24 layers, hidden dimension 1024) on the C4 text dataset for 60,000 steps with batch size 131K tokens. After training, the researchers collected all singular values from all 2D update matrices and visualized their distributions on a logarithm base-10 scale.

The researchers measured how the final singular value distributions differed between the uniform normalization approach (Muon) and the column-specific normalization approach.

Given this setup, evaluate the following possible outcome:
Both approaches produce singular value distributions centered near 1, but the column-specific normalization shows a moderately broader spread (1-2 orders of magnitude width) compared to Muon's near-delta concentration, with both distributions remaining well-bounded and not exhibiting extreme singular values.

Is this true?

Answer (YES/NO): NO